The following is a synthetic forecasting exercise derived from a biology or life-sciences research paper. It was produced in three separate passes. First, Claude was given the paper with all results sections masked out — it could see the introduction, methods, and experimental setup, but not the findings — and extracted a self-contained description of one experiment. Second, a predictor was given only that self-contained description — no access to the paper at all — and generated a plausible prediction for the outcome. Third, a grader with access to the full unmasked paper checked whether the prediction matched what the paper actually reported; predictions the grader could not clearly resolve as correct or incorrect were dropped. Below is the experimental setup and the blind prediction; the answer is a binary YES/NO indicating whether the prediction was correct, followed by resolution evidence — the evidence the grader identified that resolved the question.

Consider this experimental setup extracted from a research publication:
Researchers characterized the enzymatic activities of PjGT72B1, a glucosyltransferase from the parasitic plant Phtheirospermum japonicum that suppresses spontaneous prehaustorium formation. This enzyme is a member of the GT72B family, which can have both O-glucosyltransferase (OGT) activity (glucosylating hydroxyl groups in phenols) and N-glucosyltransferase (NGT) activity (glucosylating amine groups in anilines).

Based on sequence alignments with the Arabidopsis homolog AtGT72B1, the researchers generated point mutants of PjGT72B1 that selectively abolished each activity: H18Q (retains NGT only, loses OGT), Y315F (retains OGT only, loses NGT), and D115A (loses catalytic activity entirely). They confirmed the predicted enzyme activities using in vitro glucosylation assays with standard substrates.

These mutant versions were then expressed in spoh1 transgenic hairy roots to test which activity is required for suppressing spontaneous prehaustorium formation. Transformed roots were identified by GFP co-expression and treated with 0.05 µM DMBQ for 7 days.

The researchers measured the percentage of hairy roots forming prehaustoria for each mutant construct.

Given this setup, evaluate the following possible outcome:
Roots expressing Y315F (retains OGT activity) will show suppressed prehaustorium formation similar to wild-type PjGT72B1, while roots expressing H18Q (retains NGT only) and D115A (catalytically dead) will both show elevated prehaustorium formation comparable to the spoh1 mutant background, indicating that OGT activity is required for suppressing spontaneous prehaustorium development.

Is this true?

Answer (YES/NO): YES